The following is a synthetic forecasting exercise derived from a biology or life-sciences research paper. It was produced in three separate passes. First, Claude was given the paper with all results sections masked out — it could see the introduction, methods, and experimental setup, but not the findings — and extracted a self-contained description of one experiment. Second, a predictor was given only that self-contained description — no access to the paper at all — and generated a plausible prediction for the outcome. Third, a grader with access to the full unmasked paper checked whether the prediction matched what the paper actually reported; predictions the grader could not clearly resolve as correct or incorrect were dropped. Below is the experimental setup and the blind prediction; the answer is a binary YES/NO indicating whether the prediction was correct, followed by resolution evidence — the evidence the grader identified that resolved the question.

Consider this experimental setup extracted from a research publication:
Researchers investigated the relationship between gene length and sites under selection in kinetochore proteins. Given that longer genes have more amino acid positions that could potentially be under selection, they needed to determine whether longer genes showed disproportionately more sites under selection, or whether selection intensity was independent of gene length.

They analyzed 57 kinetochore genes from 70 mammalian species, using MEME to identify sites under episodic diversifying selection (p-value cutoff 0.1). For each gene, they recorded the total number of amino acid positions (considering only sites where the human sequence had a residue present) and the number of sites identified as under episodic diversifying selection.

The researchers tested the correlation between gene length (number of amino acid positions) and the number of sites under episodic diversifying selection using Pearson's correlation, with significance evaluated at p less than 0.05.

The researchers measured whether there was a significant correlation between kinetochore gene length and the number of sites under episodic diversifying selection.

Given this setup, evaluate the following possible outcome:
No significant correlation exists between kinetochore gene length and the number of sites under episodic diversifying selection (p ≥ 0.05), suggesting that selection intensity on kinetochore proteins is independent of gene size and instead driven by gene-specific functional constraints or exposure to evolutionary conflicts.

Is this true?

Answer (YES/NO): NO